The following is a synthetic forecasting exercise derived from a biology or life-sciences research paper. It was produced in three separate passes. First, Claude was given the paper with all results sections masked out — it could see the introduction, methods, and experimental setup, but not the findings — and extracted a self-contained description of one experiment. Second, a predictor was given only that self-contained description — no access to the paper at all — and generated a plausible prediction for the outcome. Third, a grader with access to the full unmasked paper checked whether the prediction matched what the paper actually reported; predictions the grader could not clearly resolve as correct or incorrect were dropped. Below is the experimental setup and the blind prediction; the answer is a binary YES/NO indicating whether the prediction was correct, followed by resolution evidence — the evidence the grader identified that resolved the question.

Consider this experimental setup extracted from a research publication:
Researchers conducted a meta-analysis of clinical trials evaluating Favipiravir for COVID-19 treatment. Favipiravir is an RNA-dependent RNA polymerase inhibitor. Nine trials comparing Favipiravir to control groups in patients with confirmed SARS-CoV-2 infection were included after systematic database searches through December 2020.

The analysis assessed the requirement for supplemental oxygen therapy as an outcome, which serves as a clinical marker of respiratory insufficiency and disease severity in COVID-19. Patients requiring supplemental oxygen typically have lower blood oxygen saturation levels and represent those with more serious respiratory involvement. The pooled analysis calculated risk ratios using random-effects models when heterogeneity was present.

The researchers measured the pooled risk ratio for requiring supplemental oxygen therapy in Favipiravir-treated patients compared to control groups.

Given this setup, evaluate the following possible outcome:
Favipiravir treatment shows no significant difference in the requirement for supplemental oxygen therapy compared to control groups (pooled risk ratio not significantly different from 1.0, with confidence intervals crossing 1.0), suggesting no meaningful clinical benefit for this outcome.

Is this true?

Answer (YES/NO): YES